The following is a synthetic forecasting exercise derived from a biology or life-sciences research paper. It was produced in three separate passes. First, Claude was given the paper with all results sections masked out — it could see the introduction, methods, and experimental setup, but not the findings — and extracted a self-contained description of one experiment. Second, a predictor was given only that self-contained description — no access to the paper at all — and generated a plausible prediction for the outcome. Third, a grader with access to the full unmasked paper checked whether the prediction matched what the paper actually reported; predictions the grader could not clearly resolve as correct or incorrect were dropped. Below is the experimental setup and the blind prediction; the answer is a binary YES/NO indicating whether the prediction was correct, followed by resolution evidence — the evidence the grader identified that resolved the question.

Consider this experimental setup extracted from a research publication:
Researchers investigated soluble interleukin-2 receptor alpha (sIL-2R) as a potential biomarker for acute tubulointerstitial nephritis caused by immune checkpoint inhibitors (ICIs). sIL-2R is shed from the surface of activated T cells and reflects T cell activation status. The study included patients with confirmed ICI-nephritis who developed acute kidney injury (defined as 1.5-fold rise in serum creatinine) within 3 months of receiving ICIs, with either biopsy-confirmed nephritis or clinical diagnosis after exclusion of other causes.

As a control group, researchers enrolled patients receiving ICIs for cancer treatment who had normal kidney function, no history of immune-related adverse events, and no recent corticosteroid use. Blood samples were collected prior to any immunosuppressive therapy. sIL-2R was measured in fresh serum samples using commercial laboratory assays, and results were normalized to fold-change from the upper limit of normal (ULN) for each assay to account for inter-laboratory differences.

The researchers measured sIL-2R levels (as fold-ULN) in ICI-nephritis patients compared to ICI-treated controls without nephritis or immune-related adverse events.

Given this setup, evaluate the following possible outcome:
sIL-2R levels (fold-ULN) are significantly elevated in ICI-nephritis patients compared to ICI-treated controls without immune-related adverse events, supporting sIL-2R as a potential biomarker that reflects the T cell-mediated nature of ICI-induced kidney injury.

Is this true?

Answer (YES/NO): YES